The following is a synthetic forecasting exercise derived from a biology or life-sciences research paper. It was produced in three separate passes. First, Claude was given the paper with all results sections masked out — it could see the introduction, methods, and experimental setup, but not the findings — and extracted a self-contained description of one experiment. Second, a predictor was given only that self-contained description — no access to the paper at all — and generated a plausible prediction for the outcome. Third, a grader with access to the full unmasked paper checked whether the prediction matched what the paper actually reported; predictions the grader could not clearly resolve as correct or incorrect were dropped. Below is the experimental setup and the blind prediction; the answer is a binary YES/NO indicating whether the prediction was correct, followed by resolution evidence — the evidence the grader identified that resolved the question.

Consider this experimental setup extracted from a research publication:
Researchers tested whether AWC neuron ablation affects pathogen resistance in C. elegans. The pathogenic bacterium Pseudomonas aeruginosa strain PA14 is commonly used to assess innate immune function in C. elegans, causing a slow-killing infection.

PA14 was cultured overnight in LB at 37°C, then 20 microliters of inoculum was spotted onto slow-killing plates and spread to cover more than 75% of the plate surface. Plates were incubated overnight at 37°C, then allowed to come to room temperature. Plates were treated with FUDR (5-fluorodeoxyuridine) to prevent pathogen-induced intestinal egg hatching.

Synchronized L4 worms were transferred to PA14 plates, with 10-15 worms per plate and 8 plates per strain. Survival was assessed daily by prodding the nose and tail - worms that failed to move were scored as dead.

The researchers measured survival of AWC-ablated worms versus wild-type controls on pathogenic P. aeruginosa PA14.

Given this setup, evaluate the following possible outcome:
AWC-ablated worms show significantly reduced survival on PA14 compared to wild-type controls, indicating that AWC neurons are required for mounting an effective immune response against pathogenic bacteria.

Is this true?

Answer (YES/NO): NO